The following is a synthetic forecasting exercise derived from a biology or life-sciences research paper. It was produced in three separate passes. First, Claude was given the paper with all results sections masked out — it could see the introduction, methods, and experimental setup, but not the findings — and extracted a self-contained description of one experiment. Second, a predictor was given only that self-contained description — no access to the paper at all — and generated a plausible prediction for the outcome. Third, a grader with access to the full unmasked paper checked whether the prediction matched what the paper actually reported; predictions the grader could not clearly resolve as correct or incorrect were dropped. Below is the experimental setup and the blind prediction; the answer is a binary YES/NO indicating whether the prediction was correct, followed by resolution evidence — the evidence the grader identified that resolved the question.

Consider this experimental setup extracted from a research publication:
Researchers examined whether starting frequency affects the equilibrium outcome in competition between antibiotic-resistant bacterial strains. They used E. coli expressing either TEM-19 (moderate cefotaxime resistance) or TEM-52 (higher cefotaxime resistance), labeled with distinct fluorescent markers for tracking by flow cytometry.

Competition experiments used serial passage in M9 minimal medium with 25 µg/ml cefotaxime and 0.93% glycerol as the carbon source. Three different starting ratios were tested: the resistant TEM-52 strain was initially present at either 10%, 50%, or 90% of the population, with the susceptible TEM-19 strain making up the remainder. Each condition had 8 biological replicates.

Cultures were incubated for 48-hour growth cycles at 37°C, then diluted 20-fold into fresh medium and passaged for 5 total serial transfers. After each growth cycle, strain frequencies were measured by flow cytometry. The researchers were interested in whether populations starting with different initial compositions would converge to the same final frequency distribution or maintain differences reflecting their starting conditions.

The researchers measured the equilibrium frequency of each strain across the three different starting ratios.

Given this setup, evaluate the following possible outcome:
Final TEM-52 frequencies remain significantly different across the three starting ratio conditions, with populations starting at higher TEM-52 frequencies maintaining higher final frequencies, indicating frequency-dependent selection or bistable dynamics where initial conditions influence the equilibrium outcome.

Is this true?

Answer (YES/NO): NO